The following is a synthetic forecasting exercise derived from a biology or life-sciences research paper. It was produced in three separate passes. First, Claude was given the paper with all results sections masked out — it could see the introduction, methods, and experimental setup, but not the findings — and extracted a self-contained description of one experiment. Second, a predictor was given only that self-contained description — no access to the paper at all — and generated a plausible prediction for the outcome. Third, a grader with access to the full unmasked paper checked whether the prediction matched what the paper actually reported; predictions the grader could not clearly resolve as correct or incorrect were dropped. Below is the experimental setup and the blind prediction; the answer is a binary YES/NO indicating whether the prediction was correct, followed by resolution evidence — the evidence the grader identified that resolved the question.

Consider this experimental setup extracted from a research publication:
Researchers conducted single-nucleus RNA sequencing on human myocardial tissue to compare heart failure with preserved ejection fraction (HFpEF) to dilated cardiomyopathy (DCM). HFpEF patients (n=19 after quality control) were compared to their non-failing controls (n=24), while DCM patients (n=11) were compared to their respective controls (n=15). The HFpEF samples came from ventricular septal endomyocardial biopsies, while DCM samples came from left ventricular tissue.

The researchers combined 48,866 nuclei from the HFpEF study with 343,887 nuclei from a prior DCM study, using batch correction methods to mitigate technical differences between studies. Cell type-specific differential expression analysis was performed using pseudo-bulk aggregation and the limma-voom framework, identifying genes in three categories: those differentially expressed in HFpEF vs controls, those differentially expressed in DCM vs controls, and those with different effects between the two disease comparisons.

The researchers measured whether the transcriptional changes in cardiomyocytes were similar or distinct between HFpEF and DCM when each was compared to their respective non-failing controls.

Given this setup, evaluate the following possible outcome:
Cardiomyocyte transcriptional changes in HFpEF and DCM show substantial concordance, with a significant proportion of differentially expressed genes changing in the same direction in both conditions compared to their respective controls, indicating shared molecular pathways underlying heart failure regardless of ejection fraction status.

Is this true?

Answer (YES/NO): NO